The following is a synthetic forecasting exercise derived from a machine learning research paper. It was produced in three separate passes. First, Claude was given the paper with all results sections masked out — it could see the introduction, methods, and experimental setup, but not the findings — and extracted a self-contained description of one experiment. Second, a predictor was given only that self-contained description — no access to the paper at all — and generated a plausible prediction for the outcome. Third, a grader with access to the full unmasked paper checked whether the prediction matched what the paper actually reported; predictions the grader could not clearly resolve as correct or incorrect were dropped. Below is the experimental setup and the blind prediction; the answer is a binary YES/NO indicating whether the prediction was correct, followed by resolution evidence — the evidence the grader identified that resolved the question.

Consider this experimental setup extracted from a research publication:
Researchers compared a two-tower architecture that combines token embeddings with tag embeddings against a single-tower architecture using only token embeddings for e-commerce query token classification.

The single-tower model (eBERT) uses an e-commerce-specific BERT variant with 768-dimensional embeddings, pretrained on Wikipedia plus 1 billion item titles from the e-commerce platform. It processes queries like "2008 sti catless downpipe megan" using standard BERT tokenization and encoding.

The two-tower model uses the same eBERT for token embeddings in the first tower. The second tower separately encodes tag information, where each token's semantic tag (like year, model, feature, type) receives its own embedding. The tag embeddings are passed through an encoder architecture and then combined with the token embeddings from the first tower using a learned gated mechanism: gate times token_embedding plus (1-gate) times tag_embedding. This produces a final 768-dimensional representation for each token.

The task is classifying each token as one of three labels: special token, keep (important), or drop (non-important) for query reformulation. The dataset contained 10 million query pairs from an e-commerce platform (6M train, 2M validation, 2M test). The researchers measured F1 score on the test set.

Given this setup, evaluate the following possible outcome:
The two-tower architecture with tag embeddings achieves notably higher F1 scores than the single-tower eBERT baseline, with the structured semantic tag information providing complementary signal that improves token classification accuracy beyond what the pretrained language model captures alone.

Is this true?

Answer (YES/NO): NO